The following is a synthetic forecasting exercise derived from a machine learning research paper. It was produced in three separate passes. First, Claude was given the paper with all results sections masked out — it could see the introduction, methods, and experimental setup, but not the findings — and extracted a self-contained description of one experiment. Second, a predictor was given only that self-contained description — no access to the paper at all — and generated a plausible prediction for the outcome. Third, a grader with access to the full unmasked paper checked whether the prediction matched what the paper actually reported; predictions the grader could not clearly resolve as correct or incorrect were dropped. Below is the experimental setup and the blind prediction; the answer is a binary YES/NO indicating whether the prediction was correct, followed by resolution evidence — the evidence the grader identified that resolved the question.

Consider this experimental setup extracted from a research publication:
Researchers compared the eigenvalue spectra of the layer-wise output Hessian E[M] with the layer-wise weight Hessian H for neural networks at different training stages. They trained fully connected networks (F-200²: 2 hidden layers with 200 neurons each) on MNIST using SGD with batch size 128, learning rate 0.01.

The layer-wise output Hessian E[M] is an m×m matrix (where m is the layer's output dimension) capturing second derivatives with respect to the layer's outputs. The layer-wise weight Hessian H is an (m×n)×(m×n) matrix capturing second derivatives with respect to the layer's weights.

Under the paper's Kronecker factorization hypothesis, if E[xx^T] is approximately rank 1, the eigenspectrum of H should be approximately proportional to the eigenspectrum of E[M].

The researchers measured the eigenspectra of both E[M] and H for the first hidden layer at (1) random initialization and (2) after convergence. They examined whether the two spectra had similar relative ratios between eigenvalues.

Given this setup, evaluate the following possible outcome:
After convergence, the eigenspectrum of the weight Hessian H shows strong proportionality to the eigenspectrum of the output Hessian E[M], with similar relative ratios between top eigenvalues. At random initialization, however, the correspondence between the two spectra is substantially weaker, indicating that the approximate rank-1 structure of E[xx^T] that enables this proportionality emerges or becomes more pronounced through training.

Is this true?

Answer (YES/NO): NO